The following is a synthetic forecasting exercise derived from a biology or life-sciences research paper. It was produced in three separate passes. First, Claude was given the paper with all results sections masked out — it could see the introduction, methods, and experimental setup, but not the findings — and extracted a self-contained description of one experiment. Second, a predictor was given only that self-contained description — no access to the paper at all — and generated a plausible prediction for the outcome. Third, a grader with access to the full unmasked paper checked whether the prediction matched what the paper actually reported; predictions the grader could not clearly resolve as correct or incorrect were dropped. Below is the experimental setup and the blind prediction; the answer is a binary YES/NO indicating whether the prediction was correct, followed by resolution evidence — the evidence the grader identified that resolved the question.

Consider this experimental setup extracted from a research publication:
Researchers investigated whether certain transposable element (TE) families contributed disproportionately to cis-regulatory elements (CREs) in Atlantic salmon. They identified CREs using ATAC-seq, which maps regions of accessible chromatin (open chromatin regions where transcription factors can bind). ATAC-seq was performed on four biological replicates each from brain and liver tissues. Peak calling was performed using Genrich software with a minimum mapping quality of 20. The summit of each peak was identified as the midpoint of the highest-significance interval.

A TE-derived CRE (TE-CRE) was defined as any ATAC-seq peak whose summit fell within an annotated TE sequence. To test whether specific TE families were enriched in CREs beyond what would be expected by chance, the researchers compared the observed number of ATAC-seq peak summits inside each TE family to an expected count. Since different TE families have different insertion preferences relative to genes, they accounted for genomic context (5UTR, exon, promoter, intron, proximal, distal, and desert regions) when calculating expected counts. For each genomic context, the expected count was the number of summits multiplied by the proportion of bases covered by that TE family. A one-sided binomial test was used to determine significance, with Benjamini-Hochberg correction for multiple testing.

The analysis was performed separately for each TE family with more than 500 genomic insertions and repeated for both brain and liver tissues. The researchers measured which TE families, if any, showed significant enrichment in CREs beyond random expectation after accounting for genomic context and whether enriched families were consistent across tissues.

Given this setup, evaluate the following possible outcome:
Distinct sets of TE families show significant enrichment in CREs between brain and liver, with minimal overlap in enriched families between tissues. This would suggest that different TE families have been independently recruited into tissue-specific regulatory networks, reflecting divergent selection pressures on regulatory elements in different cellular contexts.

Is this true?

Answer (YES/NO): NO